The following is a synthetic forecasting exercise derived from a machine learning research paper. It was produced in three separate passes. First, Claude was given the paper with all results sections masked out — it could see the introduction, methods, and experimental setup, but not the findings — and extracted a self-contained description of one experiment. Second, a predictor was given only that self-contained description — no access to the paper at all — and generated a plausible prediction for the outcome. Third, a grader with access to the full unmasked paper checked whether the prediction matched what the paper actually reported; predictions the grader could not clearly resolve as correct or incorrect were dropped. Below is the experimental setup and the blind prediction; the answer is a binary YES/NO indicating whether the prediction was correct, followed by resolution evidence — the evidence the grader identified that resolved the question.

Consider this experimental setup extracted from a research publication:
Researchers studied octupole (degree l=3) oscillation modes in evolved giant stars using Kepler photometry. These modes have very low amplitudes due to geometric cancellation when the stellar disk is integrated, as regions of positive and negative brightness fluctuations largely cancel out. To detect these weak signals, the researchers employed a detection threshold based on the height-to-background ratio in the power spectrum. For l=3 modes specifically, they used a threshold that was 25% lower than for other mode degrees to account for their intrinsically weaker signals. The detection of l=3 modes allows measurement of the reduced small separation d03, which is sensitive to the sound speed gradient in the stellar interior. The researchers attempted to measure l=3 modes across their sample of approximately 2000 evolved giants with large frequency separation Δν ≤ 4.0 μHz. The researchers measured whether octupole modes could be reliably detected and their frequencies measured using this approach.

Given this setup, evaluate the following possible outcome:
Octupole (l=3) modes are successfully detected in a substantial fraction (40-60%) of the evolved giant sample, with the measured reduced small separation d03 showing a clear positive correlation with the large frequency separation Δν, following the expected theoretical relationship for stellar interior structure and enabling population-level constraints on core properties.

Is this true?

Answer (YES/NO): NO